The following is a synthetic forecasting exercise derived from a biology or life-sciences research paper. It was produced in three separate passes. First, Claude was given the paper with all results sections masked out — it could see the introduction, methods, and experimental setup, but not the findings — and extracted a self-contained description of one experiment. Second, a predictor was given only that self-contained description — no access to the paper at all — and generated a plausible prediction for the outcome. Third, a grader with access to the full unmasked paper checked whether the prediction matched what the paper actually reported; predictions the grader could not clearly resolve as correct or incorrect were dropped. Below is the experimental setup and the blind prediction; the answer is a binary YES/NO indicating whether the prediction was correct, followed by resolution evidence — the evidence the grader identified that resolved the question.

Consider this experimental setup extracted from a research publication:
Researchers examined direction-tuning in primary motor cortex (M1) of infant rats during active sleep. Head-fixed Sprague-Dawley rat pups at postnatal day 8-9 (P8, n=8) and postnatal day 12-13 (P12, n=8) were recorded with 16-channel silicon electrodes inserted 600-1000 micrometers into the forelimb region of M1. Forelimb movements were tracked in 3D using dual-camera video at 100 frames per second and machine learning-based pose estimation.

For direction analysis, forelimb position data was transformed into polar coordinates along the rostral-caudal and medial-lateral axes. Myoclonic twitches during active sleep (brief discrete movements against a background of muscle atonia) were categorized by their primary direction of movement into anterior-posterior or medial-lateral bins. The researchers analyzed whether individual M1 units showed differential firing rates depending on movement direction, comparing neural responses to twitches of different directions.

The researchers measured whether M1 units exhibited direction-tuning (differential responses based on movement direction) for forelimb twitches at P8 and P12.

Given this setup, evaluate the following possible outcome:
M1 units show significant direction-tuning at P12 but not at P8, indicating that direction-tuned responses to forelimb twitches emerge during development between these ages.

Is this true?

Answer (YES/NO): NO